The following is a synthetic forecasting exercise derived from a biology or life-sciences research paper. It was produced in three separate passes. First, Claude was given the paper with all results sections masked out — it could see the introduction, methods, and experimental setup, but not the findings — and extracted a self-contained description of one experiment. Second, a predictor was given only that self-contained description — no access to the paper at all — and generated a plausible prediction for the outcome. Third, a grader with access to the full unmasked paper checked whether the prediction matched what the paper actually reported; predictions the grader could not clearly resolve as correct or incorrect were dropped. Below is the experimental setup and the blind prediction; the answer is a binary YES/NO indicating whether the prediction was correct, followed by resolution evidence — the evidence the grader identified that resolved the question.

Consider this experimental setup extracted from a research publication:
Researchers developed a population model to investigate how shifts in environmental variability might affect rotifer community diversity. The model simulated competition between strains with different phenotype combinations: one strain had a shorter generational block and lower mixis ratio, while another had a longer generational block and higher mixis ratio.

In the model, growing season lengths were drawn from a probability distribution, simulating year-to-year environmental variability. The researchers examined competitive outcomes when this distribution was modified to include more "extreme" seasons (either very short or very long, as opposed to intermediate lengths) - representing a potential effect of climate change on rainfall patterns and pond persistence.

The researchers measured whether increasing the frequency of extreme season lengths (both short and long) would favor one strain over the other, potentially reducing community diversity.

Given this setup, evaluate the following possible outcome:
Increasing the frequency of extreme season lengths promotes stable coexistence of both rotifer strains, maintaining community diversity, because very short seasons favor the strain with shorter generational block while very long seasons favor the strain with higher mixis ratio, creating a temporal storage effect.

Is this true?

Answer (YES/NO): NO